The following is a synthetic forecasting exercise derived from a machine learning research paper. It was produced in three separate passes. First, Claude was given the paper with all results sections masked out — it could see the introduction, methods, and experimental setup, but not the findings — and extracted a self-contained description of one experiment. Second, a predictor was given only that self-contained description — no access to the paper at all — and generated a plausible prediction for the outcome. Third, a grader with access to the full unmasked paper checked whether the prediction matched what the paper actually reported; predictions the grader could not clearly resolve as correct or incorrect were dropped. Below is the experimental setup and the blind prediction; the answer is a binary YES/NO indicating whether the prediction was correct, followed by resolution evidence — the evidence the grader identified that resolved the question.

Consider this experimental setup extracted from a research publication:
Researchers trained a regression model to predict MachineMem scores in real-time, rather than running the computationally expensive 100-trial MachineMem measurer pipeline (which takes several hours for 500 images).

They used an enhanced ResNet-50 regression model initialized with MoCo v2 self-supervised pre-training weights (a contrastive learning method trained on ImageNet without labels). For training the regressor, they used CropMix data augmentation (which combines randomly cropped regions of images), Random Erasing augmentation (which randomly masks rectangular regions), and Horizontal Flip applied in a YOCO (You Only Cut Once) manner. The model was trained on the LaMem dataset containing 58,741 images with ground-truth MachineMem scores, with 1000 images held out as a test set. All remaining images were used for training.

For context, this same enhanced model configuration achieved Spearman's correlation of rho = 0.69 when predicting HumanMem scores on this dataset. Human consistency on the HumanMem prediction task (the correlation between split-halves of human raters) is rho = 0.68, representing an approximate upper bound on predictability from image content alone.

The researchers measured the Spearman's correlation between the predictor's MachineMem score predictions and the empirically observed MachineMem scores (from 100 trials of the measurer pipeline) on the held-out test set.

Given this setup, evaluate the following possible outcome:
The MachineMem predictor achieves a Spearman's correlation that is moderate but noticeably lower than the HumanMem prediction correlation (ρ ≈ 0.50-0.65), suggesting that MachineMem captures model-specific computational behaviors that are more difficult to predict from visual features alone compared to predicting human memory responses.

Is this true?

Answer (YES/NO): NO